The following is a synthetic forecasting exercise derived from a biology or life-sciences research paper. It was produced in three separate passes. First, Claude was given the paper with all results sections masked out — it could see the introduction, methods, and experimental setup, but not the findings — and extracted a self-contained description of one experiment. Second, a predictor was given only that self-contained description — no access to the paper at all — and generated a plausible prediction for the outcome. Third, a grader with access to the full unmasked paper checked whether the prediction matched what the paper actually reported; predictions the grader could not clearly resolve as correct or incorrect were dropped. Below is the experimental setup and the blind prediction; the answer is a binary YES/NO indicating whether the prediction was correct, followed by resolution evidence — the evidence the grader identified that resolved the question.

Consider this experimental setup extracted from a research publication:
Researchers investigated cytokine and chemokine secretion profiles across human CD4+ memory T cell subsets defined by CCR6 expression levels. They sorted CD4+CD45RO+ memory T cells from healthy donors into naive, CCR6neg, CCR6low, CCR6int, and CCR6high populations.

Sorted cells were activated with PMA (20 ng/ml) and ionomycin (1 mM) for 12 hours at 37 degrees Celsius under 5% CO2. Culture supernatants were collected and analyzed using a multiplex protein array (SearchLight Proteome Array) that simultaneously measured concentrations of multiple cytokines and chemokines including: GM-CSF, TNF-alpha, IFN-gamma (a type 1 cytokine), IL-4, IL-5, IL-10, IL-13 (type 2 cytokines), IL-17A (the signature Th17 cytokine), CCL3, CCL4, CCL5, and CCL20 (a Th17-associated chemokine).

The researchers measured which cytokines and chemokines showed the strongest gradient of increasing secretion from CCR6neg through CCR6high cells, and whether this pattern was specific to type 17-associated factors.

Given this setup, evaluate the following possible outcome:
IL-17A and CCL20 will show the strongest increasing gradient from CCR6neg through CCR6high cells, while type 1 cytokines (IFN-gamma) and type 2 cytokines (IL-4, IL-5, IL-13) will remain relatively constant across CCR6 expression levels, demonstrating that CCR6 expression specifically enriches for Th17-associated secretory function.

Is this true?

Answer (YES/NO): NO